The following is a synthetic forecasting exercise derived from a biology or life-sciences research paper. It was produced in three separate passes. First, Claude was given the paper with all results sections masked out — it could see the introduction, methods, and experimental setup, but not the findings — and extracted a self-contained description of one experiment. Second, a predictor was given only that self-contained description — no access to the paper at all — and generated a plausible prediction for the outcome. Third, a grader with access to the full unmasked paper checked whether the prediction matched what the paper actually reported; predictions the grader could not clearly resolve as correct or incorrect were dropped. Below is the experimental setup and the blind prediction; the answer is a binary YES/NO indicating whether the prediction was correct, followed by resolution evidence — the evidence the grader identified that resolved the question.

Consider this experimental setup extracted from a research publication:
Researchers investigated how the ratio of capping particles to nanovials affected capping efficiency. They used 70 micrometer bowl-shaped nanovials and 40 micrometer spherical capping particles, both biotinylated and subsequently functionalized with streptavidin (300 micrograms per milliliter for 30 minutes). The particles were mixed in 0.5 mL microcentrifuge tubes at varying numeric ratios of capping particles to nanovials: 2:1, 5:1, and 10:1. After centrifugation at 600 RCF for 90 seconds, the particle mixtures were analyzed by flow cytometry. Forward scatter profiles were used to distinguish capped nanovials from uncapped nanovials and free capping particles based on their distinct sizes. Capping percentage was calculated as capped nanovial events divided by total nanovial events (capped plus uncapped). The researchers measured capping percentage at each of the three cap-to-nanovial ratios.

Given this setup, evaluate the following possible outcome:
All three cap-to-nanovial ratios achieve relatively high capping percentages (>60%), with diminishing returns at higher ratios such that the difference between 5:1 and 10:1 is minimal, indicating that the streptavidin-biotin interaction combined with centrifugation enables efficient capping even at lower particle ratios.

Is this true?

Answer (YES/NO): NO